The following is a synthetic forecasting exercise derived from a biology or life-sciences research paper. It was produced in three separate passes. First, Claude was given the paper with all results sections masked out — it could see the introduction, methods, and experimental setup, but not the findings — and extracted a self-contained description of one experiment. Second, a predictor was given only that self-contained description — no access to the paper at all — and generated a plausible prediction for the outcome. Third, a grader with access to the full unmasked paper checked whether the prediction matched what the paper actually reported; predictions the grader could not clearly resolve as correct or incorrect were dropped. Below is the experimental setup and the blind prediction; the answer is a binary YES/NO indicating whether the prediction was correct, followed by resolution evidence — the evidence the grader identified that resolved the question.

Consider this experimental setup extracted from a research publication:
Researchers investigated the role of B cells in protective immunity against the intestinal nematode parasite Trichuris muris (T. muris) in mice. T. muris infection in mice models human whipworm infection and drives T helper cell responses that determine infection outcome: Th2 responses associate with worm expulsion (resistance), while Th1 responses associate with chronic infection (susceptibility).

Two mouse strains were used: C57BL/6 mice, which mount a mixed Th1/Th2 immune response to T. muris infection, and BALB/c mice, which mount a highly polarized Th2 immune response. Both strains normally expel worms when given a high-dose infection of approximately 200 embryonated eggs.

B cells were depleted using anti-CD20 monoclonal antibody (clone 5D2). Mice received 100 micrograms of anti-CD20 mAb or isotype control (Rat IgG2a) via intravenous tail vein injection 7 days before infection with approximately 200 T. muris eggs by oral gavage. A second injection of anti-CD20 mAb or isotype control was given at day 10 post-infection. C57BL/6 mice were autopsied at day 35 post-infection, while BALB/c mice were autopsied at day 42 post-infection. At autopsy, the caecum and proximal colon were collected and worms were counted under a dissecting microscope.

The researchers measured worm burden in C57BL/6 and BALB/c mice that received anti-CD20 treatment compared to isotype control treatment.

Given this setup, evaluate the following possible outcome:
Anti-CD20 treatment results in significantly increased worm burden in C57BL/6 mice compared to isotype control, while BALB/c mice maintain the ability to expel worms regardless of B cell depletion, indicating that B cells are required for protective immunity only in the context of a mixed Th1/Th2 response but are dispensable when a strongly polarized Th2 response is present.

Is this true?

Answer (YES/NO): YES